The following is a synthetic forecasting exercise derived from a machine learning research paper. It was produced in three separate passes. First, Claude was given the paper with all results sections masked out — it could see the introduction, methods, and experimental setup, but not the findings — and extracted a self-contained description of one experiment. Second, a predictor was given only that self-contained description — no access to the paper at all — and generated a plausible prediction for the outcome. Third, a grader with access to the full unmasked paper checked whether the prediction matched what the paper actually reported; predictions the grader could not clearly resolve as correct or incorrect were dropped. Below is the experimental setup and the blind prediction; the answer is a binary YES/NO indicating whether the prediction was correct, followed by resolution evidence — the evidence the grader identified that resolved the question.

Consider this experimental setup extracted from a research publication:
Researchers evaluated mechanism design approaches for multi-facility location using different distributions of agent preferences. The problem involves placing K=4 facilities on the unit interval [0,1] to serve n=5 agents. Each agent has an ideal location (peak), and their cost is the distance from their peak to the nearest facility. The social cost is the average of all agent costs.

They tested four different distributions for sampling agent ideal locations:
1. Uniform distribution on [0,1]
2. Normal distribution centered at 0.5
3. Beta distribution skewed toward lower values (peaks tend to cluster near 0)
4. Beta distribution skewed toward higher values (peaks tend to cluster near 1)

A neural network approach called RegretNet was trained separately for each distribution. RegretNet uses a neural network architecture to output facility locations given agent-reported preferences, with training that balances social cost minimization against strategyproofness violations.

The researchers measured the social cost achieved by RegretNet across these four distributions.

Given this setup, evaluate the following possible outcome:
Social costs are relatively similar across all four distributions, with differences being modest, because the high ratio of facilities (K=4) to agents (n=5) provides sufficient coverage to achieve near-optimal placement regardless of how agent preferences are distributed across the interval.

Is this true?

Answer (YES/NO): NO